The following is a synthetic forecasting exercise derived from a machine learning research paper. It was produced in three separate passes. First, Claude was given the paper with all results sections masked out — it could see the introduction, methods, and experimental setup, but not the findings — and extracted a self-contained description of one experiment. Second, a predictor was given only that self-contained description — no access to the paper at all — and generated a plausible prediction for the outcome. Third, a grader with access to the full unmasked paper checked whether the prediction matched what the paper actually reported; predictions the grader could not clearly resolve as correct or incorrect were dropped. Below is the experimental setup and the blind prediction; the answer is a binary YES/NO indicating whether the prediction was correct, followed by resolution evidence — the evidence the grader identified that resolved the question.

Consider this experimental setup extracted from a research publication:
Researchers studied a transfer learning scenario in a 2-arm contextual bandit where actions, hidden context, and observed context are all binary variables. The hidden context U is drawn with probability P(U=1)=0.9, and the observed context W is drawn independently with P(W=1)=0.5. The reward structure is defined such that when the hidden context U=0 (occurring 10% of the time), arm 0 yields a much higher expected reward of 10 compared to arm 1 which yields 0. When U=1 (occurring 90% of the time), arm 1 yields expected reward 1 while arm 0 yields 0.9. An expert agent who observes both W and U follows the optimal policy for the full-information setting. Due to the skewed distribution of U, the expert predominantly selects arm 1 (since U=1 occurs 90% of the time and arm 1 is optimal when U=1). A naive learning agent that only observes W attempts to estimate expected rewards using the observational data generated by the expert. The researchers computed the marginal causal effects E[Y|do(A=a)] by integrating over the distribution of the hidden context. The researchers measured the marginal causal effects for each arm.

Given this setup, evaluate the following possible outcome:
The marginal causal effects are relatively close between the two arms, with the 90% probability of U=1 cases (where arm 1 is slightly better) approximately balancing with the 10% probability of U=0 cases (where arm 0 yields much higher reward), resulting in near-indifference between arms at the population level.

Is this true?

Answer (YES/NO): NO